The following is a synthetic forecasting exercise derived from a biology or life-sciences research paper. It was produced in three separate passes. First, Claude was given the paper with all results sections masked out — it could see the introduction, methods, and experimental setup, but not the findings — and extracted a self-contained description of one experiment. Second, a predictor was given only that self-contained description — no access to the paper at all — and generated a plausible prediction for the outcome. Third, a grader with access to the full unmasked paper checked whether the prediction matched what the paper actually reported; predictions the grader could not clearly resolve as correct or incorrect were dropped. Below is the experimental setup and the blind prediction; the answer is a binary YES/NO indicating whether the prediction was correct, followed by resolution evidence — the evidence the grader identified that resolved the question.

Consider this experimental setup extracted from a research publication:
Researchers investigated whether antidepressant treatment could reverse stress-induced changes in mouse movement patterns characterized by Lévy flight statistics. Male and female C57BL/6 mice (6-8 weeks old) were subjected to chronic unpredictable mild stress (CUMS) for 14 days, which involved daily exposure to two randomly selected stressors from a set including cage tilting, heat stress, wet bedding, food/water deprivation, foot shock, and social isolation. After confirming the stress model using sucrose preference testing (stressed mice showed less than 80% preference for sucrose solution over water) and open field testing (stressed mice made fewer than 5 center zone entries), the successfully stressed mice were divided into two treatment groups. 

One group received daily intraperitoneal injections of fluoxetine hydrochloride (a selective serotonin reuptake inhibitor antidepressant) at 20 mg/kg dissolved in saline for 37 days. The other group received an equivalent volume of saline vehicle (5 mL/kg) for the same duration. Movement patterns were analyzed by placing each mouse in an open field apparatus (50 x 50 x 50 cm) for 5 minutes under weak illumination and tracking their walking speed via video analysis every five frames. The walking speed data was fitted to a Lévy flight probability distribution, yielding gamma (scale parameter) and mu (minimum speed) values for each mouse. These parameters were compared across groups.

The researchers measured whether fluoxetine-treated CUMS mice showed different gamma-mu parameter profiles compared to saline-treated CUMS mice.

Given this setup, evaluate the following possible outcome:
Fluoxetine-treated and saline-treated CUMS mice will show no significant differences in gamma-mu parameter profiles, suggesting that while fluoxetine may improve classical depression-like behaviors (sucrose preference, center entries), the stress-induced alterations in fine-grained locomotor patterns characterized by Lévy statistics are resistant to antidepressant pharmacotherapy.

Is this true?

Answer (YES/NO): NO